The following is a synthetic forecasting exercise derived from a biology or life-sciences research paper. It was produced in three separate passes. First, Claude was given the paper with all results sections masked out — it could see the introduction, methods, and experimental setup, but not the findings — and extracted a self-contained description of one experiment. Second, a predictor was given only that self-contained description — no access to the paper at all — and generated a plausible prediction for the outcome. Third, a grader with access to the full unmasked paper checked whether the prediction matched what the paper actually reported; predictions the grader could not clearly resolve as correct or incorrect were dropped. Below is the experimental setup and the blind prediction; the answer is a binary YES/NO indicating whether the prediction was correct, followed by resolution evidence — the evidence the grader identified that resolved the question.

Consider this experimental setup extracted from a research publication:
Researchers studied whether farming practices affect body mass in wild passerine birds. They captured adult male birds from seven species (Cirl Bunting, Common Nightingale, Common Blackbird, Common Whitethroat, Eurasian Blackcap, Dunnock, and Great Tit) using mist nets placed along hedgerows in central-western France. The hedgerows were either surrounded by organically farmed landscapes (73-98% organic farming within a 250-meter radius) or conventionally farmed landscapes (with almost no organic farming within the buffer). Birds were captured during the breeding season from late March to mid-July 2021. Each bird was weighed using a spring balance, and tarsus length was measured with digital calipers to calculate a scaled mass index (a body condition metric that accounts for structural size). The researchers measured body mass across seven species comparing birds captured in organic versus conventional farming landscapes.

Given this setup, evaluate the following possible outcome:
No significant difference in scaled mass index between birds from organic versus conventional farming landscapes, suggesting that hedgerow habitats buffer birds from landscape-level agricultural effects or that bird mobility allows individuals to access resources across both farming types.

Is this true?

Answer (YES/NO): YES